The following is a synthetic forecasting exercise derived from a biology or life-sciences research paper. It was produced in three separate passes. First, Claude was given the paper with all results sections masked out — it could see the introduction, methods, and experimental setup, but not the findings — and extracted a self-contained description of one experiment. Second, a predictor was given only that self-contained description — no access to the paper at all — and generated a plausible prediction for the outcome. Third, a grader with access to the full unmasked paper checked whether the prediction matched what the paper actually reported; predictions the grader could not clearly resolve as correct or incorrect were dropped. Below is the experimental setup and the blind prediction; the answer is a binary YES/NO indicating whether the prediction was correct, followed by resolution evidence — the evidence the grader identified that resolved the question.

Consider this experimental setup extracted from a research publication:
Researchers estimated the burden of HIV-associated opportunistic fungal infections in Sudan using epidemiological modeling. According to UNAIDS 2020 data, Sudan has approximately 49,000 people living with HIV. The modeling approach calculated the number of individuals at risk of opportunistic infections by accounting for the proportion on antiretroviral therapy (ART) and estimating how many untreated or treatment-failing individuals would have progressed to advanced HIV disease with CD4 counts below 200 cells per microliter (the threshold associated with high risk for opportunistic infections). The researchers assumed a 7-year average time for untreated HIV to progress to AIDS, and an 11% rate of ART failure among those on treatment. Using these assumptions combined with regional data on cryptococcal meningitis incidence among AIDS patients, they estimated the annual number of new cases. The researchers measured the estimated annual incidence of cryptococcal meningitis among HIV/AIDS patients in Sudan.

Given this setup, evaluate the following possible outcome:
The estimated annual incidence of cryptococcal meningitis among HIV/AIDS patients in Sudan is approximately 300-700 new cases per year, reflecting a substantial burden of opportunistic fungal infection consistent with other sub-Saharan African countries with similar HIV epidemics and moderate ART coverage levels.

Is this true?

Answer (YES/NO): YES